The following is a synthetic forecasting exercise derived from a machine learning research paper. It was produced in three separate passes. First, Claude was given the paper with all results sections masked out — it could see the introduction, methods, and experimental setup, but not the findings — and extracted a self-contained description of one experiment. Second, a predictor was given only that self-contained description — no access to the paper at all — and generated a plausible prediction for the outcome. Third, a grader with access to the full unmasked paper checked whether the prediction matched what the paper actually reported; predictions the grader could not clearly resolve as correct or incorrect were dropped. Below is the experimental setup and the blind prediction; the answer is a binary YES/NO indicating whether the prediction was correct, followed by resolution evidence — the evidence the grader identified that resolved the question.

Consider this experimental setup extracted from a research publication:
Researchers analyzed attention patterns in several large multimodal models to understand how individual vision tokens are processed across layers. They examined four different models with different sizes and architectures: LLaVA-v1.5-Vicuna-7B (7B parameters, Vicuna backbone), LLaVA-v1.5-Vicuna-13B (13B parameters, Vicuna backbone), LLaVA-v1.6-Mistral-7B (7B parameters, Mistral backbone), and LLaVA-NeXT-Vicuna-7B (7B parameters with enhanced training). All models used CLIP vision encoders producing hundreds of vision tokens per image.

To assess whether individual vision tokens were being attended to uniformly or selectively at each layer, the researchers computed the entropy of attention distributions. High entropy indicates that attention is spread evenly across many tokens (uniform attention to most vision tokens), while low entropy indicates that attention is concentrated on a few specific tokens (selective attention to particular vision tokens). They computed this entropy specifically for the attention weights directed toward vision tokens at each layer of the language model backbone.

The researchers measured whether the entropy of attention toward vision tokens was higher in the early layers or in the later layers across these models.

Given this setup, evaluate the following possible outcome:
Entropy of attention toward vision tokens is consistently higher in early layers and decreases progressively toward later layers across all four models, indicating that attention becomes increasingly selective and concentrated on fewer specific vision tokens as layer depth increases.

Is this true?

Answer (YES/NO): YES